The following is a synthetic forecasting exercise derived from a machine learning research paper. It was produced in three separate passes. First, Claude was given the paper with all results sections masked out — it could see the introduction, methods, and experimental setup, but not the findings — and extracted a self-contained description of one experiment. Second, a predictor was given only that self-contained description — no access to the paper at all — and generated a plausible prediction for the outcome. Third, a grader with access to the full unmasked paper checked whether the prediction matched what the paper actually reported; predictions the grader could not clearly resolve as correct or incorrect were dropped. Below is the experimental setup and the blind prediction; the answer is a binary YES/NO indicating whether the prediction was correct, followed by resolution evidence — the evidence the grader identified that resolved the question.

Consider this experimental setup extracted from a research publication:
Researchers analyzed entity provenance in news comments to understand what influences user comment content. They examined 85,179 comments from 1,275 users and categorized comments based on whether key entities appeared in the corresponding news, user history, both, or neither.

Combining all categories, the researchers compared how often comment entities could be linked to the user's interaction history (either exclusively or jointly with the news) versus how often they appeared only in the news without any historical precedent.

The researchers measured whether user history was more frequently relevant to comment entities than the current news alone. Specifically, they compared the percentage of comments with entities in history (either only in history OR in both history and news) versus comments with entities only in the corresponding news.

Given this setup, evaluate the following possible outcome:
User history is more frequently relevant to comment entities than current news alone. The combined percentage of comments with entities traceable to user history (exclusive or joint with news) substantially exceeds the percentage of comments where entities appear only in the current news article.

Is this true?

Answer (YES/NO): YES